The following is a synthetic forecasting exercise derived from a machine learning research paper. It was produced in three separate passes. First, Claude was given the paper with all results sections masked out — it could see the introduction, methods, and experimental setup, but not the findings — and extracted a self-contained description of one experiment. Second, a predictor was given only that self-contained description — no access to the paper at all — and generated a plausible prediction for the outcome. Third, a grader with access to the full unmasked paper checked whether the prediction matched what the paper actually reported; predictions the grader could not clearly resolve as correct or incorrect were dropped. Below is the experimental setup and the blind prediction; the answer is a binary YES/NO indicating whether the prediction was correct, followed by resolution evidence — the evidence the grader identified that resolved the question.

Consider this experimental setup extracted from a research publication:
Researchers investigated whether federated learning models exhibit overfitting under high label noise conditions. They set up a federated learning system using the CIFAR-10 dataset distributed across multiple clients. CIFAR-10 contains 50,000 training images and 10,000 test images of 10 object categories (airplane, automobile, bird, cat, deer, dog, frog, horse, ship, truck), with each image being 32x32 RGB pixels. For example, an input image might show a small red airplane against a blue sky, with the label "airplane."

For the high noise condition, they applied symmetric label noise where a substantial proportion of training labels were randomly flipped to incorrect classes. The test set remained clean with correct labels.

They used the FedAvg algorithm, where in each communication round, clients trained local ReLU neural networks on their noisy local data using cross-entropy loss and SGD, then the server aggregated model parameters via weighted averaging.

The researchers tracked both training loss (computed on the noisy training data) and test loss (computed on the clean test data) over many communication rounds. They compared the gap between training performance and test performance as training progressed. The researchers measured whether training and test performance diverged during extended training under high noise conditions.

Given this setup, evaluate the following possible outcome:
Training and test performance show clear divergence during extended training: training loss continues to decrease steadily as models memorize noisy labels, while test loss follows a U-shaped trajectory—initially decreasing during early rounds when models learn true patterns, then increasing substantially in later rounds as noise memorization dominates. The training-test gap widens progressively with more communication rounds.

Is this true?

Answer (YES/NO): YES